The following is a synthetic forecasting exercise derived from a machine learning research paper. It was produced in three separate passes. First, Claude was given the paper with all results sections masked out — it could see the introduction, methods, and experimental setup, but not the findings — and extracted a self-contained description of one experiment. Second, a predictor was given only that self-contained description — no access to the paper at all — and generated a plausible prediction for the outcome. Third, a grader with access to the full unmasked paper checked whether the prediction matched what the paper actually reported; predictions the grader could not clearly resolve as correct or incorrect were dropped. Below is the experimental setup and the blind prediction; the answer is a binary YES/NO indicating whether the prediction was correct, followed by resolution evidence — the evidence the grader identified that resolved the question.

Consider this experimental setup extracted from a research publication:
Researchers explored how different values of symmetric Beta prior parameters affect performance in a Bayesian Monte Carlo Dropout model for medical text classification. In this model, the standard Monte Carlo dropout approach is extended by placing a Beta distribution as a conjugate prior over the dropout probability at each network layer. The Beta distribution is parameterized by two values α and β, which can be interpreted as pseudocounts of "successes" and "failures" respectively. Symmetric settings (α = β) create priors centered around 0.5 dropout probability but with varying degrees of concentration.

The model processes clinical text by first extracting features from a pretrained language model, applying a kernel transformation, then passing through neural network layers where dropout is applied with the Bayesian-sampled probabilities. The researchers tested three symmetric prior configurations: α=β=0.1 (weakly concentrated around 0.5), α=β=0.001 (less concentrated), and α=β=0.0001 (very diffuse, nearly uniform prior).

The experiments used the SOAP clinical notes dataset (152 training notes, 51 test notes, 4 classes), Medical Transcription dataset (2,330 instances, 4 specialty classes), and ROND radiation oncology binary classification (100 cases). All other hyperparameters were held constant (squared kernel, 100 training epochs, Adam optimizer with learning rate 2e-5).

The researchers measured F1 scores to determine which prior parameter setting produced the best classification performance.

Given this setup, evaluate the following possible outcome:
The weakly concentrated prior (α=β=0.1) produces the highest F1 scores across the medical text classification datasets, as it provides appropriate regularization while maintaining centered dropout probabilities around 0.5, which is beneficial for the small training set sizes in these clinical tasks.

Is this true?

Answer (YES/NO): NO